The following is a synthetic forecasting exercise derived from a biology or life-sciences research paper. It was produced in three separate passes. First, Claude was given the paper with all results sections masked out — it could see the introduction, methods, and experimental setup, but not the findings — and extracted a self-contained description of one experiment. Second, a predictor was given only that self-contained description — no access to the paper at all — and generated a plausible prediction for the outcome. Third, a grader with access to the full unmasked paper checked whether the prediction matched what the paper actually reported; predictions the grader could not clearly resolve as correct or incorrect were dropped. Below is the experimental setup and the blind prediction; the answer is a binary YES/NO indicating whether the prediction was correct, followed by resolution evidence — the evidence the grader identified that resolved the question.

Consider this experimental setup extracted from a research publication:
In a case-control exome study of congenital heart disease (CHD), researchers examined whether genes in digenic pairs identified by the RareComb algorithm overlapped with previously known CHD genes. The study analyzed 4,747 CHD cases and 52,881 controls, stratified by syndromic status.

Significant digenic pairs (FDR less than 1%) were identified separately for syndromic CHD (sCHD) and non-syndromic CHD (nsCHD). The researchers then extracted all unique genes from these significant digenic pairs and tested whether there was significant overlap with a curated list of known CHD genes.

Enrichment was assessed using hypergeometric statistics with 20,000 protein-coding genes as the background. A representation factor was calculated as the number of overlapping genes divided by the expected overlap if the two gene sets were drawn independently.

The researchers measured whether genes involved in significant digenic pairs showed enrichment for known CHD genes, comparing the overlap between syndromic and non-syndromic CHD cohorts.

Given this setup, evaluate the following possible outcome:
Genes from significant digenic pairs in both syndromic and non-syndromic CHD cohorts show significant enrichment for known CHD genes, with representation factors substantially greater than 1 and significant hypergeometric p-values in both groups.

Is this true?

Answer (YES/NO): YES